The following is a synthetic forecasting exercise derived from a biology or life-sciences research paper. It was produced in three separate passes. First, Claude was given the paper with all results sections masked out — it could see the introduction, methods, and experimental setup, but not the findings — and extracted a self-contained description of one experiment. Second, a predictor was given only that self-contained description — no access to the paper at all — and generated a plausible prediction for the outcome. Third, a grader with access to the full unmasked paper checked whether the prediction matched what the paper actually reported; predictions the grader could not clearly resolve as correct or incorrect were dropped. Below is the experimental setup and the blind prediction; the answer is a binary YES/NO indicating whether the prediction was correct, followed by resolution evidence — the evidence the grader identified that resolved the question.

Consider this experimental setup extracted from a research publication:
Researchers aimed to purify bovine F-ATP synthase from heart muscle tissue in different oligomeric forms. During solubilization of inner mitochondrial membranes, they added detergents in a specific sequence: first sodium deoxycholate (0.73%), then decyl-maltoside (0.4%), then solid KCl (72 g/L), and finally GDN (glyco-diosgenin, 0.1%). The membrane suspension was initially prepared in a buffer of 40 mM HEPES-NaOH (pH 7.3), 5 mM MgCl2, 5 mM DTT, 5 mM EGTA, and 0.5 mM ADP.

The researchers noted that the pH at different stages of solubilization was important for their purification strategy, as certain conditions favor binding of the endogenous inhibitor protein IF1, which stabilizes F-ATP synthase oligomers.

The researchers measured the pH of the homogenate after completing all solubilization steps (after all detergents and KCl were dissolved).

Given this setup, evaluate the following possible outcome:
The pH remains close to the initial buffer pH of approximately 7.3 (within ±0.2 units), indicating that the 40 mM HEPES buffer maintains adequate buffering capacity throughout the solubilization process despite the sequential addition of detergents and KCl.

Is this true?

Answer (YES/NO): NO